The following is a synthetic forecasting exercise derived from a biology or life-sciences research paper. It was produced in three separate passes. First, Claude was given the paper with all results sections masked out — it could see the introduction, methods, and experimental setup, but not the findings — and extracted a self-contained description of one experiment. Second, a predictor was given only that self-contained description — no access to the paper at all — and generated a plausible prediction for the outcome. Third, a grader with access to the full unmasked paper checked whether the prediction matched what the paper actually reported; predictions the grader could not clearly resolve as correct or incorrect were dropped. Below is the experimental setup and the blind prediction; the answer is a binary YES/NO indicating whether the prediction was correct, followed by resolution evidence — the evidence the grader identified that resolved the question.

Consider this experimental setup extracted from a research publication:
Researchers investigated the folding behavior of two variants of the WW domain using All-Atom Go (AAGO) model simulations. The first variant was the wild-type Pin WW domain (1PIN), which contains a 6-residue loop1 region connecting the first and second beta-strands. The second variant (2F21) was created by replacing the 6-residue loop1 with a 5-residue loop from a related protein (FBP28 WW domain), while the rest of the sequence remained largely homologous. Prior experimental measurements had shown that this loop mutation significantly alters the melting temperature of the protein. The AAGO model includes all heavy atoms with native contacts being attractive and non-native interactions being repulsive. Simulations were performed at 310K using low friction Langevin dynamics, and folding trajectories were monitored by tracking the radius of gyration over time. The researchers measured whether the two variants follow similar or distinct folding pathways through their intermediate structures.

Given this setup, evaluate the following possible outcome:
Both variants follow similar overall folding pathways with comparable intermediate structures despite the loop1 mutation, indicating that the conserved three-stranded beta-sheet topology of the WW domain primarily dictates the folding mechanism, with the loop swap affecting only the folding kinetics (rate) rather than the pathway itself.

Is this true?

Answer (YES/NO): NO